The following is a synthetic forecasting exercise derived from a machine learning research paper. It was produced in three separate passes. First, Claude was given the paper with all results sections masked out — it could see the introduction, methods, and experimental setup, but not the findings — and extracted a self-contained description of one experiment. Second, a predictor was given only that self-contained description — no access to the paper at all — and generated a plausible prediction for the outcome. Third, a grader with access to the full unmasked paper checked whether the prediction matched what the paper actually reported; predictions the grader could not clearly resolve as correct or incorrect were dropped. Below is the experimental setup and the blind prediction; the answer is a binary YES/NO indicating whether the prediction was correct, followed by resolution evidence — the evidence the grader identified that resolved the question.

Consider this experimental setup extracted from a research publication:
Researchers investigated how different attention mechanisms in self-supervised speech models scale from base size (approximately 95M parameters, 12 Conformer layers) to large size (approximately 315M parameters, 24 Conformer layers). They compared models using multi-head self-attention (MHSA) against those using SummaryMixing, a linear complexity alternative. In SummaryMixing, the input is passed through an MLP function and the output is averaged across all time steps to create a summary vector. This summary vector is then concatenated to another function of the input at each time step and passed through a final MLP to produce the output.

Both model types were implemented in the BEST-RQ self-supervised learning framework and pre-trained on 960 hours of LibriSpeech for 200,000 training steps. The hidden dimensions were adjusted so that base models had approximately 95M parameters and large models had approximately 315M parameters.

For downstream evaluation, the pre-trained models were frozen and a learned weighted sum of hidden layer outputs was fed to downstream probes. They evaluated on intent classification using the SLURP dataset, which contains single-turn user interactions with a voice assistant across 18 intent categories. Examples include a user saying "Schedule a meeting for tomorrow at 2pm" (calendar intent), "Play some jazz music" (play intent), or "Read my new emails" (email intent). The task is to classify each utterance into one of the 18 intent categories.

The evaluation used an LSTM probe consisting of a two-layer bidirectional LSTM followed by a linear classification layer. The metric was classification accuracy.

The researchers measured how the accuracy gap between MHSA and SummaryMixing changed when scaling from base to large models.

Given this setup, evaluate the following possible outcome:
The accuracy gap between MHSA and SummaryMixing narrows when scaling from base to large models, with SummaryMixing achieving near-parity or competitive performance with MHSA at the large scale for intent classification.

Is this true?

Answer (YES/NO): NO